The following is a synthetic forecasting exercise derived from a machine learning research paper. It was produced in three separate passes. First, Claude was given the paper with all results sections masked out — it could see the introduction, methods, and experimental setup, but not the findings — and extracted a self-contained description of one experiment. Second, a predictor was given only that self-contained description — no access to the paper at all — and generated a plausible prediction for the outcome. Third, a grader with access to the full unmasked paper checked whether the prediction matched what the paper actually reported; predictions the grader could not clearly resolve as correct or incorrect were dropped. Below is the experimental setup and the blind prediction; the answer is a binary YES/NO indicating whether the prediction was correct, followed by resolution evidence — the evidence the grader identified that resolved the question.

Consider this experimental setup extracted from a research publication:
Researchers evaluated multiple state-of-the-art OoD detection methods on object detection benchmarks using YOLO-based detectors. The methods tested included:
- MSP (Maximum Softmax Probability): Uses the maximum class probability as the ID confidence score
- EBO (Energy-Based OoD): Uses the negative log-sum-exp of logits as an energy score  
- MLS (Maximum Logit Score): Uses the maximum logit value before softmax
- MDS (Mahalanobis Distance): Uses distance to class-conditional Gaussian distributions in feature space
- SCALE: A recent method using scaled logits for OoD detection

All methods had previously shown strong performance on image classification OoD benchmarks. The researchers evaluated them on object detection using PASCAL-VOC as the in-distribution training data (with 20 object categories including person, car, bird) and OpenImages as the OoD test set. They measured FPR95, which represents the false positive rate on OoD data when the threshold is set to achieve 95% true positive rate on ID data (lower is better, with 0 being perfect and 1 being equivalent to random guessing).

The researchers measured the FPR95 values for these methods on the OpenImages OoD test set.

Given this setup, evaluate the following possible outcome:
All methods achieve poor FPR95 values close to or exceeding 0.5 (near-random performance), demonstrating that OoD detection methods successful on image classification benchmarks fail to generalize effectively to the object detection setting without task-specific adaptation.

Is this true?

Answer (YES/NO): YES